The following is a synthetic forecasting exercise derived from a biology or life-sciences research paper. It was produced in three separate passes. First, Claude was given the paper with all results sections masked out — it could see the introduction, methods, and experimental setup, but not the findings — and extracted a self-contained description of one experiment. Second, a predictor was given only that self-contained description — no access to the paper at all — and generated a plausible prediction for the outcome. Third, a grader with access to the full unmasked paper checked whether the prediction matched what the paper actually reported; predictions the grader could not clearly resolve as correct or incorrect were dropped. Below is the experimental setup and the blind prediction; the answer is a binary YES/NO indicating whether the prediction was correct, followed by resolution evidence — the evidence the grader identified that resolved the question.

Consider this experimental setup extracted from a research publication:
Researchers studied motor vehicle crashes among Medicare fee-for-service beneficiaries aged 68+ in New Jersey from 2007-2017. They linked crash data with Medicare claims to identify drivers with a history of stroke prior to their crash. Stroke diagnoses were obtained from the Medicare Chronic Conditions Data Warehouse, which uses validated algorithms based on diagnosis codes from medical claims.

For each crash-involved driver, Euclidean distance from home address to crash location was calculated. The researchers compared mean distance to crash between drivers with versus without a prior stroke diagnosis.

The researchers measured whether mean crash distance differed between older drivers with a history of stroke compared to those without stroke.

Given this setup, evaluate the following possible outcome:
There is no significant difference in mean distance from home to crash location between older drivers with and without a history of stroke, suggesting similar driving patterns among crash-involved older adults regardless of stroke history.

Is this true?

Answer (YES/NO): NO